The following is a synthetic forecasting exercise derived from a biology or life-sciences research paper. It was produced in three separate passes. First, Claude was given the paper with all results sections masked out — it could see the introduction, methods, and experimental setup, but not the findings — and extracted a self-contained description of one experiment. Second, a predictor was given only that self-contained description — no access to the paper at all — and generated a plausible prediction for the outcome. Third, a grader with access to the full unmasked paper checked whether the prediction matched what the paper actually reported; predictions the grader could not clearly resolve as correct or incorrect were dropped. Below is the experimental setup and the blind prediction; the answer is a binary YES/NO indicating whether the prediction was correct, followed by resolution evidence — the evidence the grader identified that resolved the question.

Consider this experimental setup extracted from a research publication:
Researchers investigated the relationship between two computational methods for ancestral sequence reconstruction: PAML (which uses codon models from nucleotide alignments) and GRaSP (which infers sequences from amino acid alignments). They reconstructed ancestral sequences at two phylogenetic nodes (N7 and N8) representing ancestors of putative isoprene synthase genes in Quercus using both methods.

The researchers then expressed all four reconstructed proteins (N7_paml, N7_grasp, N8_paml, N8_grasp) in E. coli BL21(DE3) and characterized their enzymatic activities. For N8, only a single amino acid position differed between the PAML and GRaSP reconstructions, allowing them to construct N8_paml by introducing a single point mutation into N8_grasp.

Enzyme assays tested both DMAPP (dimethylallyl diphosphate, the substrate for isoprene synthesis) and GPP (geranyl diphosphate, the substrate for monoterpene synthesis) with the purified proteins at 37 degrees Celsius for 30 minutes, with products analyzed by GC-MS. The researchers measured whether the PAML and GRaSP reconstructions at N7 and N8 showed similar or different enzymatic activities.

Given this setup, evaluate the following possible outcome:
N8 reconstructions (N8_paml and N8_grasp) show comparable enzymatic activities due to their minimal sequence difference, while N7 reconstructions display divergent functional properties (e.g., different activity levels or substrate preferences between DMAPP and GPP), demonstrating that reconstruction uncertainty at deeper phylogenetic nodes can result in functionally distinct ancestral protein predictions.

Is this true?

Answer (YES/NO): NO